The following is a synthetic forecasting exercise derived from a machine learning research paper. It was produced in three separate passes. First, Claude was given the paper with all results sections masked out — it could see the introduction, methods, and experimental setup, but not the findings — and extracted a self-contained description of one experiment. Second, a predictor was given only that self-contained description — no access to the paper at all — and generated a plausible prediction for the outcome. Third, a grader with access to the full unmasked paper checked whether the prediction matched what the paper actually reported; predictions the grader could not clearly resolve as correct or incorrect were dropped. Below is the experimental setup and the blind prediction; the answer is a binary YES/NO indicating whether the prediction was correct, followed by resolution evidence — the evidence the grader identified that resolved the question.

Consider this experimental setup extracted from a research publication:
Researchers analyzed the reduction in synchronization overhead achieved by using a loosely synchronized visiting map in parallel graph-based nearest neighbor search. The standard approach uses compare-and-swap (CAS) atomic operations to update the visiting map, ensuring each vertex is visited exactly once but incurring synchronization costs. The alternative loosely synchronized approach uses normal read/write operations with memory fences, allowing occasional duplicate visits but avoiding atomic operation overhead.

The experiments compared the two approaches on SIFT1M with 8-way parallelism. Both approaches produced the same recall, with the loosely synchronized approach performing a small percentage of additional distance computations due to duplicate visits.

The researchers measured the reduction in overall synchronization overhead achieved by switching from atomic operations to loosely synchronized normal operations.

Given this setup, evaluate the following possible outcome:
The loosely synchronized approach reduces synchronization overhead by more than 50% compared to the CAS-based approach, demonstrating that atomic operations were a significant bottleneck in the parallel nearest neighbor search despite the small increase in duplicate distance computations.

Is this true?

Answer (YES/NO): NO